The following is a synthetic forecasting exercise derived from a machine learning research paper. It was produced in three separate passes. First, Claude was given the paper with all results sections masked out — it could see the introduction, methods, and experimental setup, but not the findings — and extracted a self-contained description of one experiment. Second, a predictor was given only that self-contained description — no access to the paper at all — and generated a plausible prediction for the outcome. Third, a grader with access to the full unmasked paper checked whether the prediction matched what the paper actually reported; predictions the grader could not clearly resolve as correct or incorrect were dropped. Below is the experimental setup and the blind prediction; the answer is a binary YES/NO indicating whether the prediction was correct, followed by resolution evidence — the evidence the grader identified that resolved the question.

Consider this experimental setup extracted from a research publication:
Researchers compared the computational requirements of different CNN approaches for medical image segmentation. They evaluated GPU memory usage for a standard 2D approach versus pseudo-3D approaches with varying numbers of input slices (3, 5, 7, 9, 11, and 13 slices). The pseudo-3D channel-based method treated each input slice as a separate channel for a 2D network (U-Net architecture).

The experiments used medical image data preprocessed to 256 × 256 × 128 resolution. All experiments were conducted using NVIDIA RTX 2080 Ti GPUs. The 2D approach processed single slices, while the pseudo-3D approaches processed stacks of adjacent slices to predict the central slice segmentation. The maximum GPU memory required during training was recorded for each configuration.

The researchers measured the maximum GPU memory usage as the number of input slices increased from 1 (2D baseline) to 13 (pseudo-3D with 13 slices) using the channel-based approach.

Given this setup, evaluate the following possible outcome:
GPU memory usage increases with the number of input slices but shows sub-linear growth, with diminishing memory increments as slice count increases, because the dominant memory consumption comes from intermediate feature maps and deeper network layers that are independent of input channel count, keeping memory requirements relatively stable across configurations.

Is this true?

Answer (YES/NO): YES